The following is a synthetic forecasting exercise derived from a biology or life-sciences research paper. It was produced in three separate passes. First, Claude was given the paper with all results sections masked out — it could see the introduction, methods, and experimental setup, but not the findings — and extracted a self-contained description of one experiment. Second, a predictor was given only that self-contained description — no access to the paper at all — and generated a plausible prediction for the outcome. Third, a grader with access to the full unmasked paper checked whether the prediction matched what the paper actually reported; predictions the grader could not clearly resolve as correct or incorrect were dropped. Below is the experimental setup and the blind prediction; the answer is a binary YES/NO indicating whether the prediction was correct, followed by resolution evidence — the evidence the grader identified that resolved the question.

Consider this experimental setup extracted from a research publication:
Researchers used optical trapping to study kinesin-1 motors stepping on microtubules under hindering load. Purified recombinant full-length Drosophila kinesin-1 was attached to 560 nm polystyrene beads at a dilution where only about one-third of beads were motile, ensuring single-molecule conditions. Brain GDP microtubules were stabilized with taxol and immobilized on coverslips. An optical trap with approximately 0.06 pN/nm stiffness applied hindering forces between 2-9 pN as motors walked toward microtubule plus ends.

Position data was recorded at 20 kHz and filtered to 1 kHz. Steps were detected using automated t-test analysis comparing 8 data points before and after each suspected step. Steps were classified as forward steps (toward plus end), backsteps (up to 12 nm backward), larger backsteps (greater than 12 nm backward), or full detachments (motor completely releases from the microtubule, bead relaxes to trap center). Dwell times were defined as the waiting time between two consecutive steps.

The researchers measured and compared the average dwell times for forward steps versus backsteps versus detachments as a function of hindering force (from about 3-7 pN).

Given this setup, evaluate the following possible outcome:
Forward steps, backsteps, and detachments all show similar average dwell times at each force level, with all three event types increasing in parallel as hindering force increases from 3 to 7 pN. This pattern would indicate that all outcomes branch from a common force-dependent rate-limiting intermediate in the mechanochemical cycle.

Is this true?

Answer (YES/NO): NO